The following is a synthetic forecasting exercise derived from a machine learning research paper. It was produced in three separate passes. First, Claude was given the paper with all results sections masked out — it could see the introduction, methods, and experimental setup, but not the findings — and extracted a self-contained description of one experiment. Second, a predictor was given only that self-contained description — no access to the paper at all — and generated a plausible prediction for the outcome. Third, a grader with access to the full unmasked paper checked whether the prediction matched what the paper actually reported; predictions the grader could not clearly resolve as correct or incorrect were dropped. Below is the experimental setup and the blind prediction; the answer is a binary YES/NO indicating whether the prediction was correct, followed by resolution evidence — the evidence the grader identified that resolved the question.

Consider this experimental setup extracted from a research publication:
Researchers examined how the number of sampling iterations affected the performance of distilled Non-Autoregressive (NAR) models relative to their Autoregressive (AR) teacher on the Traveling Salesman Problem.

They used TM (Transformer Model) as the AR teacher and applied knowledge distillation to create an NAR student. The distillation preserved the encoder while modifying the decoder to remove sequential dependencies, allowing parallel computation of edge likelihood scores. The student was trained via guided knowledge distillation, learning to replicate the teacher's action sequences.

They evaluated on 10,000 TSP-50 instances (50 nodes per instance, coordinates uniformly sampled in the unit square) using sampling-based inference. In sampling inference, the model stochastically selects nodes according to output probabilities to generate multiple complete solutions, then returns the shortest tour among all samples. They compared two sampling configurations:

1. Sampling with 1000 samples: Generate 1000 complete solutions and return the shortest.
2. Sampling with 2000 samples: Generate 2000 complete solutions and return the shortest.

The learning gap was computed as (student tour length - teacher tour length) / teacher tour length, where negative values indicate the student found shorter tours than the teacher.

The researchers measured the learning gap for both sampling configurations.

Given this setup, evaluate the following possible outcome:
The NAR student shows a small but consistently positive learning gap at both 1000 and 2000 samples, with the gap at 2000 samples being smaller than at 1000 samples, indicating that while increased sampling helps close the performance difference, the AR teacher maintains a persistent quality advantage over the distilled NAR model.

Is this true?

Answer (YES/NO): NO